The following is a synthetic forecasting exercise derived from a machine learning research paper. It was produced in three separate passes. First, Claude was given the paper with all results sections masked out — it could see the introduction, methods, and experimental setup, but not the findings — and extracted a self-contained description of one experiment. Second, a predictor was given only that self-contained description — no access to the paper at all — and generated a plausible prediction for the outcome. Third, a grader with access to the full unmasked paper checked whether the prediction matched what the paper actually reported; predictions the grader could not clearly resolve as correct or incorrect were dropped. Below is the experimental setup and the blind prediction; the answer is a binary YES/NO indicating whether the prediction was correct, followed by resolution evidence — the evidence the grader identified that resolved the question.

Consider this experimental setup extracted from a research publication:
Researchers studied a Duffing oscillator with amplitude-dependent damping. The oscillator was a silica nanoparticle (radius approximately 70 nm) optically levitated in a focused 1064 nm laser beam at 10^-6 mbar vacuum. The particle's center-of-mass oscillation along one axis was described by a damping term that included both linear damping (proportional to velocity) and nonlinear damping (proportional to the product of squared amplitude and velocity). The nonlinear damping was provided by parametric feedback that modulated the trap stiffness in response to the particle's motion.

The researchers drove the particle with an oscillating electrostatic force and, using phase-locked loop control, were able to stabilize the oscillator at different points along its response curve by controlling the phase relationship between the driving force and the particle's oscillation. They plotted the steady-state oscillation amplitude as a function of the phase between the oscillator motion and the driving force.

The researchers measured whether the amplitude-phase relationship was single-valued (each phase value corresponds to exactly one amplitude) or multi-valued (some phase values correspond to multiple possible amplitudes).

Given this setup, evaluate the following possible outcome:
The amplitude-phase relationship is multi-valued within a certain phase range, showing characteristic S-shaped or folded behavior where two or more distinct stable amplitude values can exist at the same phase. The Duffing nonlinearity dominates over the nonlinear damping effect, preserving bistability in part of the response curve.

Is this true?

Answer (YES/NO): NO